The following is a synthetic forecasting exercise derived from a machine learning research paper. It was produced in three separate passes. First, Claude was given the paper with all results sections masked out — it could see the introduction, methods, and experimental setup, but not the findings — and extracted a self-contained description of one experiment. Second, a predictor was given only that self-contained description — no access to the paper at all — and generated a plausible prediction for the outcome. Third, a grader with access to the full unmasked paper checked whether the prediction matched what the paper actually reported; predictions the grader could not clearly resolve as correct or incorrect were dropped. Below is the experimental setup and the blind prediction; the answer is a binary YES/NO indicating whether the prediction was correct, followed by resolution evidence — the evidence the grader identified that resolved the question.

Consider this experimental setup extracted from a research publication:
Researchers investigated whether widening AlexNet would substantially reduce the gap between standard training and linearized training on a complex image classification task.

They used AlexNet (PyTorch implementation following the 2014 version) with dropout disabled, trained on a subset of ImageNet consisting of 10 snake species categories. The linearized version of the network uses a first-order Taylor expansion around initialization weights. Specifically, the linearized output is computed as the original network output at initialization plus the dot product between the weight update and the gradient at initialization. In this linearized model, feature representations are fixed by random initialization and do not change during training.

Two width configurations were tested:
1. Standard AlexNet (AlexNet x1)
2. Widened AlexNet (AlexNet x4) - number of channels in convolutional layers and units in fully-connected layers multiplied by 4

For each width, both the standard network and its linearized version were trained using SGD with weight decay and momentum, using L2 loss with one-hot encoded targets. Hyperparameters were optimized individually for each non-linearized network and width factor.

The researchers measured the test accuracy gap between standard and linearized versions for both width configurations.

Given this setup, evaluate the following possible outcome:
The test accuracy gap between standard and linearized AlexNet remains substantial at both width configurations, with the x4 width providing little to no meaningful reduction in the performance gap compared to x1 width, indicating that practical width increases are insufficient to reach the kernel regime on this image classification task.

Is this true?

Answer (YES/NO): YES